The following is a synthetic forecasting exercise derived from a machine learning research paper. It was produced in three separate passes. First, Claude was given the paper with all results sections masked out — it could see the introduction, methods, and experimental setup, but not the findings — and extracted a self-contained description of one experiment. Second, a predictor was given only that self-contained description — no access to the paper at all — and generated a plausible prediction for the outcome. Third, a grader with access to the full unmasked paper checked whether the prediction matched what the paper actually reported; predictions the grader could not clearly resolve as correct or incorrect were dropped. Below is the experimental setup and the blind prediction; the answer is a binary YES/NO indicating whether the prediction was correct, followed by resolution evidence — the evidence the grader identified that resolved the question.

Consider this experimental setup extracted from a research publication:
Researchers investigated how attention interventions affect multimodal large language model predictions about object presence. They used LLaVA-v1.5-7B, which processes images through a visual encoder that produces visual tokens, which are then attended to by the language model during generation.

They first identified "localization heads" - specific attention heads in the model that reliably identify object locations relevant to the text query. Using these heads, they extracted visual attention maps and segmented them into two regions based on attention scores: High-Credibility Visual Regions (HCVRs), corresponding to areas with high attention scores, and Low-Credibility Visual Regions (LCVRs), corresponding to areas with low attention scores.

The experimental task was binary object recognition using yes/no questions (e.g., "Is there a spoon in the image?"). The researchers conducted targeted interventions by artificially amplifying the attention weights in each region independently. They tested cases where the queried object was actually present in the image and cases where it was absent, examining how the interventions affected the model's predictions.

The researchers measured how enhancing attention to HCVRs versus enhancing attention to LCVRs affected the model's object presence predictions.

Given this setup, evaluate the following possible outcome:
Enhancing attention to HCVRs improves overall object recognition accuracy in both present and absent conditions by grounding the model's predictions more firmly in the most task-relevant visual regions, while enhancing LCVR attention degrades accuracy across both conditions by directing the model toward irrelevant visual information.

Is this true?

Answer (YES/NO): NO